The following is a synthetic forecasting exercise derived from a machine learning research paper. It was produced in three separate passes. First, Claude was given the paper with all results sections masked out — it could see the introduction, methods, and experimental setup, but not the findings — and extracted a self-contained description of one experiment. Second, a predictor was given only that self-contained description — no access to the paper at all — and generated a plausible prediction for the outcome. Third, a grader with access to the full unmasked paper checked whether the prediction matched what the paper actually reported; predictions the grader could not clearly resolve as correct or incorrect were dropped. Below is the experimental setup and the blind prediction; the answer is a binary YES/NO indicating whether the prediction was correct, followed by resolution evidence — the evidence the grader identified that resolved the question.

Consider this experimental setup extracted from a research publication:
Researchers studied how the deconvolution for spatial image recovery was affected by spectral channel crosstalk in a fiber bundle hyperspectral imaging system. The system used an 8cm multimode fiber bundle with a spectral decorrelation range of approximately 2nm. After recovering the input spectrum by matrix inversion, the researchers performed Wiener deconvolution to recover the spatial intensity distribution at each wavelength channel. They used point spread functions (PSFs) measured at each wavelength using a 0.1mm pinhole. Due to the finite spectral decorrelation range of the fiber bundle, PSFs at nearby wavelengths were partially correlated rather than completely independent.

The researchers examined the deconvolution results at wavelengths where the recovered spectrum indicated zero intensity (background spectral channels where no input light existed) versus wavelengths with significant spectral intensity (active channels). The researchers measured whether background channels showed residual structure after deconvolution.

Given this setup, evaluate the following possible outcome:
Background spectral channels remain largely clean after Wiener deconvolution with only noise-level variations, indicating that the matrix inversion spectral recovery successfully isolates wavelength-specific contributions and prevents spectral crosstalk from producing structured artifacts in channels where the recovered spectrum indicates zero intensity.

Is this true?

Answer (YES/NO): NO